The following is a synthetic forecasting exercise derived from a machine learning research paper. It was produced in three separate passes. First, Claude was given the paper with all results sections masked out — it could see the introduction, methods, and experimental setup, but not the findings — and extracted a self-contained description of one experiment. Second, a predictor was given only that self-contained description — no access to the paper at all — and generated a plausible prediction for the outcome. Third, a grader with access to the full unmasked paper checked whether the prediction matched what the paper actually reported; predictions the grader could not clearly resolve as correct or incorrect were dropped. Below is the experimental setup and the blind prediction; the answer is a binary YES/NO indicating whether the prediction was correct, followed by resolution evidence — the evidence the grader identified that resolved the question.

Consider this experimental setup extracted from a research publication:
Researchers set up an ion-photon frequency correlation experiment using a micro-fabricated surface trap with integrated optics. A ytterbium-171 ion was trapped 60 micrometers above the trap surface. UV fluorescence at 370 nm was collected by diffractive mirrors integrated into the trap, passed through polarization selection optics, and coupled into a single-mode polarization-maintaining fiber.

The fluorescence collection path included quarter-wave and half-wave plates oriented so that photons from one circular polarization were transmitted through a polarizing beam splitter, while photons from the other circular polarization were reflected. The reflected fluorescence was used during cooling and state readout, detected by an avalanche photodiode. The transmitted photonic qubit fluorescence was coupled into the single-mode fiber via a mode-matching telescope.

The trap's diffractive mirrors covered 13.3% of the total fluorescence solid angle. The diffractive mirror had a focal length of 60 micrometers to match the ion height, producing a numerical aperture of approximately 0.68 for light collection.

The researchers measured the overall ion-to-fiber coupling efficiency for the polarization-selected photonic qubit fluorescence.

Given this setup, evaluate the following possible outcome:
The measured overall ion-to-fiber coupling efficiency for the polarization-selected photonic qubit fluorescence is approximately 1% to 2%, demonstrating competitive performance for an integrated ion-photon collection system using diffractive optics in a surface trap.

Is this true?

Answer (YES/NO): NO